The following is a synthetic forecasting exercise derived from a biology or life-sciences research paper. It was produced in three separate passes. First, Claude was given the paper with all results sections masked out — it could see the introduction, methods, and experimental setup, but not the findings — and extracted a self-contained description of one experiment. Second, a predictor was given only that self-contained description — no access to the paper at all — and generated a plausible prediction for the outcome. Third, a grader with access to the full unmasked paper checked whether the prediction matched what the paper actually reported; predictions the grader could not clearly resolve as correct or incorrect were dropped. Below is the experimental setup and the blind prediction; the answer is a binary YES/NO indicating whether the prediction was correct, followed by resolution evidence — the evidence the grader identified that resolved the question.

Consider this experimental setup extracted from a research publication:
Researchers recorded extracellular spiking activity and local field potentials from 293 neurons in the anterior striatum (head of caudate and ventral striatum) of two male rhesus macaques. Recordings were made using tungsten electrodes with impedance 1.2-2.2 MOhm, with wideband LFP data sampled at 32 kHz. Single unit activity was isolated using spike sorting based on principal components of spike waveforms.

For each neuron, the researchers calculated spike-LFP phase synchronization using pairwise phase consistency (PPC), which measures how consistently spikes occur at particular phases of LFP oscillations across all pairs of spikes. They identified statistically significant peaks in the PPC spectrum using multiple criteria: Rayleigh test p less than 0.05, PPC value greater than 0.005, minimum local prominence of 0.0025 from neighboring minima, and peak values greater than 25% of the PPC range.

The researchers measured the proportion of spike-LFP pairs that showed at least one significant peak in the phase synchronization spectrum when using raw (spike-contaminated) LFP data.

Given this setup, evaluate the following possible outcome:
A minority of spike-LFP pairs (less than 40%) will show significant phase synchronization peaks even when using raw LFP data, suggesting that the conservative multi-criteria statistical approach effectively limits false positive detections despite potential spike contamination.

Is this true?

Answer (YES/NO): NO